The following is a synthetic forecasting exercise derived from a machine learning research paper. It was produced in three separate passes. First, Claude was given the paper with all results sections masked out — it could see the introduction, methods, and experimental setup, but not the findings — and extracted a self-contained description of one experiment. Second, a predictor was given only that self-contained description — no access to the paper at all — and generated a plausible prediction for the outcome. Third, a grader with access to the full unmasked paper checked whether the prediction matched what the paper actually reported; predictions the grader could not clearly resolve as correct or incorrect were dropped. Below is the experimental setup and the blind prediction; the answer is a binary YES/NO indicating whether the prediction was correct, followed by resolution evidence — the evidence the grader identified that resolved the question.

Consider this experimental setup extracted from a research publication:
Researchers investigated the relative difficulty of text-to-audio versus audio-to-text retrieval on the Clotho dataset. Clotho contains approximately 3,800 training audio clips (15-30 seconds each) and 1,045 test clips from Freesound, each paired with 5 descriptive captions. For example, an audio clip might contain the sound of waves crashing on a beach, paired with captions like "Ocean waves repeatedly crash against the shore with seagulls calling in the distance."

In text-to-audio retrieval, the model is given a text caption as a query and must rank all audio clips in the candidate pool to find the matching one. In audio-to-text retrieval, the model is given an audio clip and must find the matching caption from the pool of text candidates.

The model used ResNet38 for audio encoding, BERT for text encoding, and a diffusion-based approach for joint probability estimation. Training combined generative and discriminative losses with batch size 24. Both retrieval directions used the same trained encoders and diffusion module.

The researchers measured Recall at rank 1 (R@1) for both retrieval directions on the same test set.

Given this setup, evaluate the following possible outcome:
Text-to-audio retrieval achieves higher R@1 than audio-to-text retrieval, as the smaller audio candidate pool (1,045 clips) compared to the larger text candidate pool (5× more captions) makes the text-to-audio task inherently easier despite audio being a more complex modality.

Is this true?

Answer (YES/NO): NO